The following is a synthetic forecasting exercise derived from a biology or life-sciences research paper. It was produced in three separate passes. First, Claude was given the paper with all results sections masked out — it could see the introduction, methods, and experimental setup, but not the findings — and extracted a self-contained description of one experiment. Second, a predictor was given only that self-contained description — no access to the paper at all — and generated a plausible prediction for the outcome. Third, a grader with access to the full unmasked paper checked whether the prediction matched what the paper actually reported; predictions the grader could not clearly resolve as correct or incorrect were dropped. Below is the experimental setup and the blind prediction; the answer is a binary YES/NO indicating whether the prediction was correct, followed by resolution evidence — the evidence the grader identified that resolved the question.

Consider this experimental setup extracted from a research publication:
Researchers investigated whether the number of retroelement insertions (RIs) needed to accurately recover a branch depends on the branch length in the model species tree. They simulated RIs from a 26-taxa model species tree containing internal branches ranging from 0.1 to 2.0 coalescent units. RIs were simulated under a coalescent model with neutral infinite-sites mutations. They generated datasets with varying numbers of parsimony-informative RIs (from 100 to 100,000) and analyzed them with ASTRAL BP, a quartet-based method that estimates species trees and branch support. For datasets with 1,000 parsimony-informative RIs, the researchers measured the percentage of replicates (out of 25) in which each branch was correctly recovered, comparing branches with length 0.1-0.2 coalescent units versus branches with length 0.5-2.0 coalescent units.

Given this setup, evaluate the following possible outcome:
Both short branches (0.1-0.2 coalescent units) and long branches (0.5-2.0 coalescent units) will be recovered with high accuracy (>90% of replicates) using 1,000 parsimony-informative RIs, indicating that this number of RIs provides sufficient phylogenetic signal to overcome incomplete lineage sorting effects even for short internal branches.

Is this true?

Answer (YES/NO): NO